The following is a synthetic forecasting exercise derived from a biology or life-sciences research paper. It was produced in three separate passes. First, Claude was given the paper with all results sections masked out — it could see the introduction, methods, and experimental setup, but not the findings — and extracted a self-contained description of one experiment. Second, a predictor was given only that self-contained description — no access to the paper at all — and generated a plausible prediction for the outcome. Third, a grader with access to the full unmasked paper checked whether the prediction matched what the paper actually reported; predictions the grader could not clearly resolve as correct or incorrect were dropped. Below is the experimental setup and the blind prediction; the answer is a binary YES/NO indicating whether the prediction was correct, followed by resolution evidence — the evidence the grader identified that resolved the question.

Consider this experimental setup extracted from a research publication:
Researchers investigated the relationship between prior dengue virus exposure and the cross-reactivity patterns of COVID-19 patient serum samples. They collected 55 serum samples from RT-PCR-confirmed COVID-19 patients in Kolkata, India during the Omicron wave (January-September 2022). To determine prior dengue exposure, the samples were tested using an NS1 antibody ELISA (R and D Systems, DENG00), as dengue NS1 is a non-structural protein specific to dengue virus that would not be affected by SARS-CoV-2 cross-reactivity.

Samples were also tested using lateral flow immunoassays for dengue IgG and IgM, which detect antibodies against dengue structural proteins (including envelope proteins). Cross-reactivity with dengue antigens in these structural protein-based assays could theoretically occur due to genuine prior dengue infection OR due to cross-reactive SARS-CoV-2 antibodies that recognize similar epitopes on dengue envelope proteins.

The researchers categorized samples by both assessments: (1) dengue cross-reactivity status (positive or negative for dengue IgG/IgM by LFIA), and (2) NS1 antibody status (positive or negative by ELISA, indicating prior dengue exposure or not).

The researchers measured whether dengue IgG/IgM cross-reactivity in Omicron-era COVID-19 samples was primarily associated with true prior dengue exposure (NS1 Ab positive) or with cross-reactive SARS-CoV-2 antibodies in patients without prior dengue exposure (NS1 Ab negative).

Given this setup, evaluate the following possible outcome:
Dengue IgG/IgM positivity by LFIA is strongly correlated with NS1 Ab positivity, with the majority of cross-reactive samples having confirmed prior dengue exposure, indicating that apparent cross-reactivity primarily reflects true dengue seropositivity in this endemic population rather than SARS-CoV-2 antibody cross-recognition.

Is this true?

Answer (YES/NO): NO